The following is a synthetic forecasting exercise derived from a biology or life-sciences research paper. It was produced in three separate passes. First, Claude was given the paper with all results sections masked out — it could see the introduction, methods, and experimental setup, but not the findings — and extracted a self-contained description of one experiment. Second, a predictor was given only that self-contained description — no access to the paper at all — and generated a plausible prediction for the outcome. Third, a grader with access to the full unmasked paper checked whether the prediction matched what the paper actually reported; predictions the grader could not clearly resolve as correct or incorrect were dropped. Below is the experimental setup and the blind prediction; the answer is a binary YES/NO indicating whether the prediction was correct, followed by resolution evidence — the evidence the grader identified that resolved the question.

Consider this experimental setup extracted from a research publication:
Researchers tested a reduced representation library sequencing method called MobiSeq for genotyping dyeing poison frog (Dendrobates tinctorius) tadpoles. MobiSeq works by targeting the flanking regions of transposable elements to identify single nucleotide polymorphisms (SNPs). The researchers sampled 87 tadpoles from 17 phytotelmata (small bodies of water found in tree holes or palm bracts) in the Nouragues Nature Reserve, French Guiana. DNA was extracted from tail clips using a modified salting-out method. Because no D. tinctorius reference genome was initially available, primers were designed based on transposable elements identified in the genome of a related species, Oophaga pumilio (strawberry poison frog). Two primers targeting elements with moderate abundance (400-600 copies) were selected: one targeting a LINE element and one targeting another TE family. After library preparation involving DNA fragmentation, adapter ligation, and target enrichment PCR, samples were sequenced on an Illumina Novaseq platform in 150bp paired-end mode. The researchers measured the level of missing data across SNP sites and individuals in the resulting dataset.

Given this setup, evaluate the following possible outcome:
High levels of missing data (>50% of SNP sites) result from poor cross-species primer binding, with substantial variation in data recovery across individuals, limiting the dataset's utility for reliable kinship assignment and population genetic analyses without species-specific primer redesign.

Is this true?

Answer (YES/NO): NO